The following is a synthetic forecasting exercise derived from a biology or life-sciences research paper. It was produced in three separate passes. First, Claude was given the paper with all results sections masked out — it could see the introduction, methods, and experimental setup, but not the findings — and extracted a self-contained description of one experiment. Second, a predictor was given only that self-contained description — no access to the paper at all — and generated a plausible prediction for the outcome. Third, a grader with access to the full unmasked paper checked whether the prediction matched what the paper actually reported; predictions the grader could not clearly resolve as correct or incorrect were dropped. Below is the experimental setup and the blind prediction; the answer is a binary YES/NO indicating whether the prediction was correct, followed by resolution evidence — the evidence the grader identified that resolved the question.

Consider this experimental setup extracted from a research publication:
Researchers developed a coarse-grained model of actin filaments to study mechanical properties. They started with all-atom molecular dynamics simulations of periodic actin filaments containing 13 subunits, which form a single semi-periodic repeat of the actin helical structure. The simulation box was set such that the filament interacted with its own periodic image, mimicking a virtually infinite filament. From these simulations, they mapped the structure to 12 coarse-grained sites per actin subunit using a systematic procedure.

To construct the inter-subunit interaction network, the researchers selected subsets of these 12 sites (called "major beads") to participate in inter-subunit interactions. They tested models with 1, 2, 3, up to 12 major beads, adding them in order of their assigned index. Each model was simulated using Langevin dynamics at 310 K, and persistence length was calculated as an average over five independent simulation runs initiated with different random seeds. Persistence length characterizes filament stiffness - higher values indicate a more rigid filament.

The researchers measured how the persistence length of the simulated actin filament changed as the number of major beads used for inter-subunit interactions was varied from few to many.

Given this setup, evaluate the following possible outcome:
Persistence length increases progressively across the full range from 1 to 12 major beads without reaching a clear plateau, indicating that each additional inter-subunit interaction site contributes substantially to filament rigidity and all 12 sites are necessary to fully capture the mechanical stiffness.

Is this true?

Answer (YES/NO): NO